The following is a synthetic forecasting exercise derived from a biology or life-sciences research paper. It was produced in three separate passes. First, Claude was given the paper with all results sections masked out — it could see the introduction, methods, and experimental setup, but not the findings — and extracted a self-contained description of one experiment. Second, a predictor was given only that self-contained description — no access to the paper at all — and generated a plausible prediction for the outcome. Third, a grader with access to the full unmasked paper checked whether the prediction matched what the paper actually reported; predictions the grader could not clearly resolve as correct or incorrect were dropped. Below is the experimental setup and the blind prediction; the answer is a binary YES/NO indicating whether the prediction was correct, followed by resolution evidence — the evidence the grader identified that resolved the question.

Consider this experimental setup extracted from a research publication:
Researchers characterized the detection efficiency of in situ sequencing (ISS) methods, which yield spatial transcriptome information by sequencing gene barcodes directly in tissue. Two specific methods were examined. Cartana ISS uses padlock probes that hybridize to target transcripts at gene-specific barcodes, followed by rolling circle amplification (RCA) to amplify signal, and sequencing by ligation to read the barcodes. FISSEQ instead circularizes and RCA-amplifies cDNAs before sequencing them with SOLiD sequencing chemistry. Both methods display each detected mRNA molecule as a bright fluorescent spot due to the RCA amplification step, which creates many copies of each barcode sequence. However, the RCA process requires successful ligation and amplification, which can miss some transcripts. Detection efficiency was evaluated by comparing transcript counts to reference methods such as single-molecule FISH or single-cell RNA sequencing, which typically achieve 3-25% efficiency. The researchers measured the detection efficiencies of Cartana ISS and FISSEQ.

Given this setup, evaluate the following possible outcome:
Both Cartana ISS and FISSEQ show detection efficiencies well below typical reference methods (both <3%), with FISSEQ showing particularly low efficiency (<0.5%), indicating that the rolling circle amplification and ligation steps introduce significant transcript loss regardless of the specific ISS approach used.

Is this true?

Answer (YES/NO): NO